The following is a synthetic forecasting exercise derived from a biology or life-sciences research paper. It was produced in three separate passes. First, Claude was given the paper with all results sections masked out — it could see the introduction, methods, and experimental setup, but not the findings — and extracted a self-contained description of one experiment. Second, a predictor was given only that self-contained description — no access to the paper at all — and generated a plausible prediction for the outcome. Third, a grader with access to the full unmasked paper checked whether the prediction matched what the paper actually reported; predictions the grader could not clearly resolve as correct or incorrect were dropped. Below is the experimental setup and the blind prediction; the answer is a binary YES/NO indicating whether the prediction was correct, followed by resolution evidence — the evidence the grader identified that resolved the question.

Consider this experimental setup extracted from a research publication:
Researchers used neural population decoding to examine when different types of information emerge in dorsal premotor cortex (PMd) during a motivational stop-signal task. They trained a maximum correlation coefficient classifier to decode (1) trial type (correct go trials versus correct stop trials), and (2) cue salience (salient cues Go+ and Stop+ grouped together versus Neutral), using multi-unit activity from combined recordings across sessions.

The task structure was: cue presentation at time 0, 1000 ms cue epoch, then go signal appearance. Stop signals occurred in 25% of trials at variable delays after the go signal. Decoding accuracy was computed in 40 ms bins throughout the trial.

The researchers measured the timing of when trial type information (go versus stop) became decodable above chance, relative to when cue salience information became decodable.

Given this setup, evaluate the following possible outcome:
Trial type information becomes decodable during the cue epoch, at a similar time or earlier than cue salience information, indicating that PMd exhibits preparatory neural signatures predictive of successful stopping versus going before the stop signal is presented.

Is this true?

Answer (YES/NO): NO